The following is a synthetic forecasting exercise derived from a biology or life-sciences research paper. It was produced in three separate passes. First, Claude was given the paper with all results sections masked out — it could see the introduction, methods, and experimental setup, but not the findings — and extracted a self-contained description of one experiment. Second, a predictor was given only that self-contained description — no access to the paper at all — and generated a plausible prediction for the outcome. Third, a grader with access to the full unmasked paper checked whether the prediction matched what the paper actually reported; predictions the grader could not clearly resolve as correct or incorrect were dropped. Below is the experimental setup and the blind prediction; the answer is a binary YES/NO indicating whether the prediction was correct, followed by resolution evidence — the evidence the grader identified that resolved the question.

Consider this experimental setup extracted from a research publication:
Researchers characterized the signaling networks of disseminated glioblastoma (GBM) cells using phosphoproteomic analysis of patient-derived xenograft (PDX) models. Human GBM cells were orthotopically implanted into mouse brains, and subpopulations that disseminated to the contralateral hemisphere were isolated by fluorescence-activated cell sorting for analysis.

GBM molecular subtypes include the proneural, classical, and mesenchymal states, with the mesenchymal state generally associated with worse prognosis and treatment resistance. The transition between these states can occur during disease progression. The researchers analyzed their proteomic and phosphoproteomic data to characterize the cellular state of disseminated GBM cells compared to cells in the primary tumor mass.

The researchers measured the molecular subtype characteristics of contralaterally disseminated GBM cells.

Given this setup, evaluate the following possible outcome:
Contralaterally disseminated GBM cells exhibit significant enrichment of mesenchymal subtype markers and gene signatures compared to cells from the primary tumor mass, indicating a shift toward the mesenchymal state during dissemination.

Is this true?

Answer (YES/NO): NO